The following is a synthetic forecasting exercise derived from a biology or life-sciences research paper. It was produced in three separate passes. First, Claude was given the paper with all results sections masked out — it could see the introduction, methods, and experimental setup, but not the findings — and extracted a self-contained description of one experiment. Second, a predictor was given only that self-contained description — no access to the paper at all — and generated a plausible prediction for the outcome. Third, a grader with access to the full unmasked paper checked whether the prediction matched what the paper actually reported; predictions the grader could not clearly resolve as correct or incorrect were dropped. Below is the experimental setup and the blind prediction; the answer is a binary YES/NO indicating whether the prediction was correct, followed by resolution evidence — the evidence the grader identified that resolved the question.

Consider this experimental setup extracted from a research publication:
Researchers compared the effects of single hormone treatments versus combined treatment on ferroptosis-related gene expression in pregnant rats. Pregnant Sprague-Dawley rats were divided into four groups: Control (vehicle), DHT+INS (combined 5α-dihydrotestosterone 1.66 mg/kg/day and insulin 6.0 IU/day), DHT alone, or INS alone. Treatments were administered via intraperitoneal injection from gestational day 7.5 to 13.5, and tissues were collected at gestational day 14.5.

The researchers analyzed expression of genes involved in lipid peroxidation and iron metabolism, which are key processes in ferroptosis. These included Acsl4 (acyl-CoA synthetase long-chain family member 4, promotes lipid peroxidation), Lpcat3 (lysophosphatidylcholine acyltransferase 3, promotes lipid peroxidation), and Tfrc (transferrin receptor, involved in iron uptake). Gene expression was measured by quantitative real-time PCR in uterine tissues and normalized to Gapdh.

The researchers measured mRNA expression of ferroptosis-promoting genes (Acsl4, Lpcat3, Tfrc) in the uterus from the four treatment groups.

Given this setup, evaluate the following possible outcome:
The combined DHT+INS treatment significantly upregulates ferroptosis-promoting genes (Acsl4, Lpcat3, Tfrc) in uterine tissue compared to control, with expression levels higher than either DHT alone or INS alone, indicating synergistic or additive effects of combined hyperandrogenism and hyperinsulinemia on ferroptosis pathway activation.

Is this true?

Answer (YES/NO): NO